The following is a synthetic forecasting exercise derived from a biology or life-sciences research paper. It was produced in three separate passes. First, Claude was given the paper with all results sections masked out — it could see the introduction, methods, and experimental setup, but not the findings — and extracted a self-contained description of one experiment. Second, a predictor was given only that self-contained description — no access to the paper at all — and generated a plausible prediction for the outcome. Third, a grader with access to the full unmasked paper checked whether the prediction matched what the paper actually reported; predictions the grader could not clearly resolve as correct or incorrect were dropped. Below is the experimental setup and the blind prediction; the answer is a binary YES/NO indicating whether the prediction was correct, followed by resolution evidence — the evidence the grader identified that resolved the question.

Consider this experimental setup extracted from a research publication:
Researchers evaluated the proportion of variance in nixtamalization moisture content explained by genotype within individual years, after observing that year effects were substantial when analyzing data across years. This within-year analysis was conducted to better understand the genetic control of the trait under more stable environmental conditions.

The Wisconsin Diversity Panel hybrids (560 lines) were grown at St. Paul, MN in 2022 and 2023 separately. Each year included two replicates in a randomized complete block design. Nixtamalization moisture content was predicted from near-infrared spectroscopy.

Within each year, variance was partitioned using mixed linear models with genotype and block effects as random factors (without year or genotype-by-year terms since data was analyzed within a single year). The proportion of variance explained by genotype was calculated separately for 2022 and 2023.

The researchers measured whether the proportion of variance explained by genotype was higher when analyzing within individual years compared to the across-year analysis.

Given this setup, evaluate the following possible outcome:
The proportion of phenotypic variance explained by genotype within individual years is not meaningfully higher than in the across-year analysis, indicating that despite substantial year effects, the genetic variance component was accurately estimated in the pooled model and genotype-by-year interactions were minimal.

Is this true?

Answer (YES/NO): NO